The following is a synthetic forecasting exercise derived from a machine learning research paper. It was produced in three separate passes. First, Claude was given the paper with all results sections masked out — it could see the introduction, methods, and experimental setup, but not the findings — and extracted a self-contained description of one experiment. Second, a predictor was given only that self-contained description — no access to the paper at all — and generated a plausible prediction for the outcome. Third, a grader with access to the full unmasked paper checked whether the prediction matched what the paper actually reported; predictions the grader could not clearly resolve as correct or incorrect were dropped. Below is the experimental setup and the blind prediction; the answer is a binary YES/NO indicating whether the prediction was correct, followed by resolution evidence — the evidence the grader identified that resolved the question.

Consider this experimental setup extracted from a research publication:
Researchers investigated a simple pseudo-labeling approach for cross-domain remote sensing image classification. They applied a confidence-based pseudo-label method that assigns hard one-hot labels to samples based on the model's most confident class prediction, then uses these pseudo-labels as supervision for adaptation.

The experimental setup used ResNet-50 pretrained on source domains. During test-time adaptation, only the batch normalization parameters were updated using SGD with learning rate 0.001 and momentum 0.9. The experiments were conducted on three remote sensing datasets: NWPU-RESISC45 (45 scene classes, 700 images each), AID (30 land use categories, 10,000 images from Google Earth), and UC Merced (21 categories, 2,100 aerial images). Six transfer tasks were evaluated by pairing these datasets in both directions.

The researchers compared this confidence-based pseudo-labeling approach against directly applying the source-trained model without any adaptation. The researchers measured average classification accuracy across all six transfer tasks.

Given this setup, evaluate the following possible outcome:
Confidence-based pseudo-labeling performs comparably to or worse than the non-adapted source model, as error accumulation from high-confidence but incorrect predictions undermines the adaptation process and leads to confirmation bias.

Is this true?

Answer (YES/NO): YES